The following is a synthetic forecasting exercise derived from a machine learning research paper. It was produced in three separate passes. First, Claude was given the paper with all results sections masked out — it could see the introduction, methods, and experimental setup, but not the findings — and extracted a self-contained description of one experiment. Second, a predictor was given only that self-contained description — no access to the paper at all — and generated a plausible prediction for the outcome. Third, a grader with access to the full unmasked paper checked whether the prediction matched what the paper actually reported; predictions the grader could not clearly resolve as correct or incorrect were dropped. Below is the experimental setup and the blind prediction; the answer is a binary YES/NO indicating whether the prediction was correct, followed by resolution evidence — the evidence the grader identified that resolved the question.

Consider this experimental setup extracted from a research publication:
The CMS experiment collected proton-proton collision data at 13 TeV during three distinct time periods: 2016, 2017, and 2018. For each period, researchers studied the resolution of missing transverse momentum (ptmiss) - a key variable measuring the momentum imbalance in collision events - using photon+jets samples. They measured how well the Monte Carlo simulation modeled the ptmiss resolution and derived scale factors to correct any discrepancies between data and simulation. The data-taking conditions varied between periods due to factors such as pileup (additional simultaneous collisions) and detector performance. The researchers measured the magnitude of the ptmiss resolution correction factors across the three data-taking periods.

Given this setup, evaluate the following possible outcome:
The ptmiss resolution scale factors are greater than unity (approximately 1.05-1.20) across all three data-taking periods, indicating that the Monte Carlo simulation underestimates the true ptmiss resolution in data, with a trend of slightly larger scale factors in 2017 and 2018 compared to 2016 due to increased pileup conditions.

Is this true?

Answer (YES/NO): NO